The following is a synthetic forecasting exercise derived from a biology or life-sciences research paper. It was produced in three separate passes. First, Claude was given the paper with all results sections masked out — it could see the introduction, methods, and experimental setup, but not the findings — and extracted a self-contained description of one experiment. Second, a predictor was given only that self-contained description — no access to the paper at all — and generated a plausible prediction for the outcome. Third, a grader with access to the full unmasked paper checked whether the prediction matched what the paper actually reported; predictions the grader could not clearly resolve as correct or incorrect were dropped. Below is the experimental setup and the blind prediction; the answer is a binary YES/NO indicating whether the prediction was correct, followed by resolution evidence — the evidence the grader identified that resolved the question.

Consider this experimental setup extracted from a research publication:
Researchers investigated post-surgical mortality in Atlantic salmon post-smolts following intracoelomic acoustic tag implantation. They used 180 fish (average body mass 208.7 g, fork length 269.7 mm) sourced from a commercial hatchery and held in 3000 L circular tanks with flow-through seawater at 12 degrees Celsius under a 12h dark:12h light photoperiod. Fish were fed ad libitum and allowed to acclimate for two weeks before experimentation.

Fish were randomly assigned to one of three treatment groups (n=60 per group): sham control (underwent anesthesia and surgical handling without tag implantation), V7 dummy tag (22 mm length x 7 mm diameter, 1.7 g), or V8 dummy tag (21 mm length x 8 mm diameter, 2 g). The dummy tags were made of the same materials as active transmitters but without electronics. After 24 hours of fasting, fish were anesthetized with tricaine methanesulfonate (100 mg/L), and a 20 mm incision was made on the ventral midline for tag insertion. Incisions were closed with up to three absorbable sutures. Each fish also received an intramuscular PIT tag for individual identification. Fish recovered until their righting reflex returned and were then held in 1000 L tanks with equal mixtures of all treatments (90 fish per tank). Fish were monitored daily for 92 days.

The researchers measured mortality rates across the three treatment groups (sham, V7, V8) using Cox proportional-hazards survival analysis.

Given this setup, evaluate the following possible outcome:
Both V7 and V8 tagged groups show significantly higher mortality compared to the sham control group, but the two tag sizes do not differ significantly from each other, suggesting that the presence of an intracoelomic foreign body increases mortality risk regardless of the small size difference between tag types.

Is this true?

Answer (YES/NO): NO